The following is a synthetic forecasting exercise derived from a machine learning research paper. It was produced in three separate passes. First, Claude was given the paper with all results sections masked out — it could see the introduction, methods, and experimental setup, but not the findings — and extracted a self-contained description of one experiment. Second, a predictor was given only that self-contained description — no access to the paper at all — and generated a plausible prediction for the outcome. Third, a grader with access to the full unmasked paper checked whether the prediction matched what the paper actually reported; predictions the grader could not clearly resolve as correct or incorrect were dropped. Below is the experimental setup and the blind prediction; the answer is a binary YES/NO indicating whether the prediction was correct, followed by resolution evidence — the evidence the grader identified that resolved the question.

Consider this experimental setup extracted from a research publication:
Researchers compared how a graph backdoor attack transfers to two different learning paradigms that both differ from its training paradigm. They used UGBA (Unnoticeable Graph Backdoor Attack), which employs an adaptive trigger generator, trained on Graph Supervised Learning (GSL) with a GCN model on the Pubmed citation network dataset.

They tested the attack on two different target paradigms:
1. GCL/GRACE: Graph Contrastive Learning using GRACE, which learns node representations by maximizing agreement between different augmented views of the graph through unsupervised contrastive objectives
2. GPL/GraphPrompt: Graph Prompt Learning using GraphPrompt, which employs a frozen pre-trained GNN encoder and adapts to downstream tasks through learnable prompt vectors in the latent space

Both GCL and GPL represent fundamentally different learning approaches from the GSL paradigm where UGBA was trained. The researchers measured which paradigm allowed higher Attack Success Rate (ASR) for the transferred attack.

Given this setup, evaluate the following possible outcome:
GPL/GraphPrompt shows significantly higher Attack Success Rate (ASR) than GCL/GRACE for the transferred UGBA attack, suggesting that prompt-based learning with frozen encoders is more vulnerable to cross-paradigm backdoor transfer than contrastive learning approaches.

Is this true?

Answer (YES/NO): NO